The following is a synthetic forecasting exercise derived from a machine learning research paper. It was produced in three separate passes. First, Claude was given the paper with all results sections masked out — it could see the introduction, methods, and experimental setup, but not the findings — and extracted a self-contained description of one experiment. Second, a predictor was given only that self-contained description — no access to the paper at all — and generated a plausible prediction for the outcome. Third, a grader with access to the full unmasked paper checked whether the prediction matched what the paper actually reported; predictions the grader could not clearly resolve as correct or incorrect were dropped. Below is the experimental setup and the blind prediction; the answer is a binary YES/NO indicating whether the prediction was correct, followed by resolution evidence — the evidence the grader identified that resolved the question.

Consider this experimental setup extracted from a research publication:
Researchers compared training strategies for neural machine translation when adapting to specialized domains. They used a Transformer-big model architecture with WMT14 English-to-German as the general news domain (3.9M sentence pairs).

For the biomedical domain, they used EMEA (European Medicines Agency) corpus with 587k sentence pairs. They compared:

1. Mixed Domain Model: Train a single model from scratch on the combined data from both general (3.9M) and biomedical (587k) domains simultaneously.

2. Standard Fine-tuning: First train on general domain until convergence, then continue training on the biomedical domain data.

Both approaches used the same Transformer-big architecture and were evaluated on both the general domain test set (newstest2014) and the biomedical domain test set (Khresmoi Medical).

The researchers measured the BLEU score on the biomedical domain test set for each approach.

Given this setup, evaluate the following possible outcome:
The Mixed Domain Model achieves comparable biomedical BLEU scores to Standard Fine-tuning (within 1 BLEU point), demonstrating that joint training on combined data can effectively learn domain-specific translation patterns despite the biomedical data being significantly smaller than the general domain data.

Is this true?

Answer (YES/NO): NO